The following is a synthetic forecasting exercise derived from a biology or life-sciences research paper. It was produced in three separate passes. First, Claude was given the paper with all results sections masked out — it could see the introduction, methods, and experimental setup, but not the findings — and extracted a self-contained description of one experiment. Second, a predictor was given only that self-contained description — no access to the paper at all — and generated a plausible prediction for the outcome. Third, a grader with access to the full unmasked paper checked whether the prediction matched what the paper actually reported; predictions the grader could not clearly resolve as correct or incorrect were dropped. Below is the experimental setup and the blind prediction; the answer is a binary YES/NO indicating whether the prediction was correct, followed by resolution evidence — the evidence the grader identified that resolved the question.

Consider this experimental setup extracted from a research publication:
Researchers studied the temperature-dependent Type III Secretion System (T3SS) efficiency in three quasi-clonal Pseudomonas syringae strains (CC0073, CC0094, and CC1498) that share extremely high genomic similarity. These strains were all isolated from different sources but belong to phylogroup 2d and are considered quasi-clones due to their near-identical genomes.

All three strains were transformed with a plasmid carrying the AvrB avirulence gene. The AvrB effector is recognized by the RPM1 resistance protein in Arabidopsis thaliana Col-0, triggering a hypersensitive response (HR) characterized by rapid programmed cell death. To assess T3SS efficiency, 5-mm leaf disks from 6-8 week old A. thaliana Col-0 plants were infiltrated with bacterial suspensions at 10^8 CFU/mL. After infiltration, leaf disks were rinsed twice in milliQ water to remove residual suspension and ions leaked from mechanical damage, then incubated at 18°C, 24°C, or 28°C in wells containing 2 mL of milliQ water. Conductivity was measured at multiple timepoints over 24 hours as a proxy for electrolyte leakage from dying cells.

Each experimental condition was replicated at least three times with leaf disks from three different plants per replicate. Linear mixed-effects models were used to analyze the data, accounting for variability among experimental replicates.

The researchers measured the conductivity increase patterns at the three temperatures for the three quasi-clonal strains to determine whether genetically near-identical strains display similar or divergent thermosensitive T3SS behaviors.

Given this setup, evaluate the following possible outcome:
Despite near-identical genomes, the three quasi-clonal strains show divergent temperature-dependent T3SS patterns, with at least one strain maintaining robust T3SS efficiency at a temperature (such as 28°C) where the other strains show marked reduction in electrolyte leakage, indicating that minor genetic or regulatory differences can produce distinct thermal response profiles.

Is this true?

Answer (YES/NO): NO